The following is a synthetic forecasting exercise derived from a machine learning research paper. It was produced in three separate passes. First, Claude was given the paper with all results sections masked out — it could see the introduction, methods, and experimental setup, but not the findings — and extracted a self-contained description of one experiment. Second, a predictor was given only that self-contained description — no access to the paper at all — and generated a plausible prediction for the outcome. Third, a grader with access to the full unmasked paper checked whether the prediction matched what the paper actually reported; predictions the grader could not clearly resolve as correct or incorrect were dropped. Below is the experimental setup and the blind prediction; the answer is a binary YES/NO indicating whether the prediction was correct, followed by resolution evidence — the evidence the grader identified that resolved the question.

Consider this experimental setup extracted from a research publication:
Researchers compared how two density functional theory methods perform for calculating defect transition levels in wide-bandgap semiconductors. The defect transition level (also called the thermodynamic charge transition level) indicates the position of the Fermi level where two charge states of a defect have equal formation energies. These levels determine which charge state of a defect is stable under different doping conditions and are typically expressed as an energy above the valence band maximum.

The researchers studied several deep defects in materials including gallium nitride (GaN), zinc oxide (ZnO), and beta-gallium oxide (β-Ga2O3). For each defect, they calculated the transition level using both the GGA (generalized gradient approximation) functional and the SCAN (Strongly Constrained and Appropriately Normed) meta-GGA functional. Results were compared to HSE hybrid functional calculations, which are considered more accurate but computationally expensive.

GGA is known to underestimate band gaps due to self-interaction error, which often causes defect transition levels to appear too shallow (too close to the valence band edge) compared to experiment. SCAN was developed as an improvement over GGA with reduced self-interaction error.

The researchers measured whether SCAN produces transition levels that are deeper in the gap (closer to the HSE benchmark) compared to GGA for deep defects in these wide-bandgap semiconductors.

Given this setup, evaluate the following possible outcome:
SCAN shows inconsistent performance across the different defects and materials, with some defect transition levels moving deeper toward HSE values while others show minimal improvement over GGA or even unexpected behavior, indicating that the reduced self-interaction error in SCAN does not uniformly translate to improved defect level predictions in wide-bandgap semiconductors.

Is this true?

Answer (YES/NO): NO